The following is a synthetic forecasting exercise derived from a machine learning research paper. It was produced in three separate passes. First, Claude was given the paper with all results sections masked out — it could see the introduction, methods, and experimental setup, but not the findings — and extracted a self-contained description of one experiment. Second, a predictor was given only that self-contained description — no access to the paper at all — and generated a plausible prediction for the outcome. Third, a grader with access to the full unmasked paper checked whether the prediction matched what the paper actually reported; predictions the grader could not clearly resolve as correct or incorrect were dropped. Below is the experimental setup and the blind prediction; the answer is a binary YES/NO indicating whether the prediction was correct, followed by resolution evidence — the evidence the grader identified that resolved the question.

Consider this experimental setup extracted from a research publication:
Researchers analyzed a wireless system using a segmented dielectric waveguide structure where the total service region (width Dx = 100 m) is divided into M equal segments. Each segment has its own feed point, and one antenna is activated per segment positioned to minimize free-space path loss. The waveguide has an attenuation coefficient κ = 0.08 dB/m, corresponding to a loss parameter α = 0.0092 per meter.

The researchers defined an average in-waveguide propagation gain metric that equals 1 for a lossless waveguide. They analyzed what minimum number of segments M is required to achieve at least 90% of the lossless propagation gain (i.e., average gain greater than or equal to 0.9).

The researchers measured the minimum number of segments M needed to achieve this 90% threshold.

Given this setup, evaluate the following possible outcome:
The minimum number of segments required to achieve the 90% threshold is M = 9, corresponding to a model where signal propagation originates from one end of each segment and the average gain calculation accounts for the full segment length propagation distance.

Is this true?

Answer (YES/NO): YES